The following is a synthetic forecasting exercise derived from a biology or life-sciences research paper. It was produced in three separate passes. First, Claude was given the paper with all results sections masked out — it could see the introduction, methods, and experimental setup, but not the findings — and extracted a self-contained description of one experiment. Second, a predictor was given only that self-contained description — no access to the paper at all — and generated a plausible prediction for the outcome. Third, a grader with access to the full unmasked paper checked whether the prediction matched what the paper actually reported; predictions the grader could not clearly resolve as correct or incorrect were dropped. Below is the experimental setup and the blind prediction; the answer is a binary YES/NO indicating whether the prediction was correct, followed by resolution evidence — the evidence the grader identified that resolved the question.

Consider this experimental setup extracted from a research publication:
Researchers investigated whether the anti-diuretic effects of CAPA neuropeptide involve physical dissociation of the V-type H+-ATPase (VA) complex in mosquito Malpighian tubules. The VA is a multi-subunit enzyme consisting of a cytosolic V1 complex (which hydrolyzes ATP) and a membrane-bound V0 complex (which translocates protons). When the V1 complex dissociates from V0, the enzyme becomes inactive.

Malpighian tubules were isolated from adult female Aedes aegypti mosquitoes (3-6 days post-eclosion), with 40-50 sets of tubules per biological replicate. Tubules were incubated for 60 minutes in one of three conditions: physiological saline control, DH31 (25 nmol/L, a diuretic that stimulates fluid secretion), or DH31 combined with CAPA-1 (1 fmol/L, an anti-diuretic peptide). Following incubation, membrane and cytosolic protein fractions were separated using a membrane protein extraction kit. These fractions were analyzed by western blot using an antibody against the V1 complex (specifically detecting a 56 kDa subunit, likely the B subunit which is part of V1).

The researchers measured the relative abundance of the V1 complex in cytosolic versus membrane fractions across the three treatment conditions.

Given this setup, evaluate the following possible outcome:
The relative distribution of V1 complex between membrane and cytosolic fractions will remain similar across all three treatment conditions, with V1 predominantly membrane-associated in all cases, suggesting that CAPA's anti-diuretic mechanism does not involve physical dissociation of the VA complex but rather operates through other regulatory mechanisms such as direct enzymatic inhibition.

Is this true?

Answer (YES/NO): NO